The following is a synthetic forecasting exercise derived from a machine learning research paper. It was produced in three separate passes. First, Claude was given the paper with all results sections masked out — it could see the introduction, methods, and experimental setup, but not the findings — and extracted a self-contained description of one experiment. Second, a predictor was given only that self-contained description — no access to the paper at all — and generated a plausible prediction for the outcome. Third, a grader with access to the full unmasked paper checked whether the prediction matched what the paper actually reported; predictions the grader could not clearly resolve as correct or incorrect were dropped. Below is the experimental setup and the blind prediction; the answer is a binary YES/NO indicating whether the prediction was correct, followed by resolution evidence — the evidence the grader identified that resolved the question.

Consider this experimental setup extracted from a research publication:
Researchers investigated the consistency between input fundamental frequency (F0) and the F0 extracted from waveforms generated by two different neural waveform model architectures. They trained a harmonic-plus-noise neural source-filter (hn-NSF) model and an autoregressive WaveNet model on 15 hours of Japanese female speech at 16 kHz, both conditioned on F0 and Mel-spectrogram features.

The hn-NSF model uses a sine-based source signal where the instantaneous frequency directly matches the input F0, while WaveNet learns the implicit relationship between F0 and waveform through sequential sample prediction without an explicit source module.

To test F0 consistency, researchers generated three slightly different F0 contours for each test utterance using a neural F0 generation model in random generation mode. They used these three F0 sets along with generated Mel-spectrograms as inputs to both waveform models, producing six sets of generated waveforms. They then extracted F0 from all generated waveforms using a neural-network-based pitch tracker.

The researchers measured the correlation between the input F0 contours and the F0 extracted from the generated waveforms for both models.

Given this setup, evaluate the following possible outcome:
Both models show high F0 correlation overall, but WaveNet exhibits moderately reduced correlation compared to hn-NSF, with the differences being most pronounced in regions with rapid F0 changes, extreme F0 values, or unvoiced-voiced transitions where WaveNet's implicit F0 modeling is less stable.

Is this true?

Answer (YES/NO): NO